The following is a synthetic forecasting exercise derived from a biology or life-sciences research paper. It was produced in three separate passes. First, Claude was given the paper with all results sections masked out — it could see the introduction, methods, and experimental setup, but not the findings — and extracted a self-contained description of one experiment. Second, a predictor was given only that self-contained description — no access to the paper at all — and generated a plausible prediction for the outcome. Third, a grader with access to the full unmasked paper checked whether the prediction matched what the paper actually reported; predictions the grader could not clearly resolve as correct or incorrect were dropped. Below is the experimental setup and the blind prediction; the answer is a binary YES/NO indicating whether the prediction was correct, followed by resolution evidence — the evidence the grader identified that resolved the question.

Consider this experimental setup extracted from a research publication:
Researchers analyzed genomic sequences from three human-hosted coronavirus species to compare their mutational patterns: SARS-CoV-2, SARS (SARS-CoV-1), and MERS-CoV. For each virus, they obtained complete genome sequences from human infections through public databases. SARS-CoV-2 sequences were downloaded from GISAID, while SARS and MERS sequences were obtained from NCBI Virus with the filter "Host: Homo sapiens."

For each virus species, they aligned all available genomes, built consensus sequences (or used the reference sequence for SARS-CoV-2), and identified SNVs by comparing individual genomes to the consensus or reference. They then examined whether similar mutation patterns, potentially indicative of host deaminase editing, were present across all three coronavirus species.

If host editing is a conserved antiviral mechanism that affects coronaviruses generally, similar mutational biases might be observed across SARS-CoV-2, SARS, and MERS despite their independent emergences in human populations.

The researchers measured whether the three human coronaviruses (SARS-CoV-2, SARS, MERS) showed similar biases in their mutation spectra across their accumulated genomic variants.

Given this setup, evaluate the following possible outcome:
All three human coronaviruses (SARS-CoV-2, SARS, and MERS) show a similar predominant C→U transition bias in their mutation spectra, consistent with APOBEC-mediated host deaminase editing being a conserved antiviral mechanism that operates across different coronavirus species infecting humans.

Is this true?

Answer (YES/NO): YES